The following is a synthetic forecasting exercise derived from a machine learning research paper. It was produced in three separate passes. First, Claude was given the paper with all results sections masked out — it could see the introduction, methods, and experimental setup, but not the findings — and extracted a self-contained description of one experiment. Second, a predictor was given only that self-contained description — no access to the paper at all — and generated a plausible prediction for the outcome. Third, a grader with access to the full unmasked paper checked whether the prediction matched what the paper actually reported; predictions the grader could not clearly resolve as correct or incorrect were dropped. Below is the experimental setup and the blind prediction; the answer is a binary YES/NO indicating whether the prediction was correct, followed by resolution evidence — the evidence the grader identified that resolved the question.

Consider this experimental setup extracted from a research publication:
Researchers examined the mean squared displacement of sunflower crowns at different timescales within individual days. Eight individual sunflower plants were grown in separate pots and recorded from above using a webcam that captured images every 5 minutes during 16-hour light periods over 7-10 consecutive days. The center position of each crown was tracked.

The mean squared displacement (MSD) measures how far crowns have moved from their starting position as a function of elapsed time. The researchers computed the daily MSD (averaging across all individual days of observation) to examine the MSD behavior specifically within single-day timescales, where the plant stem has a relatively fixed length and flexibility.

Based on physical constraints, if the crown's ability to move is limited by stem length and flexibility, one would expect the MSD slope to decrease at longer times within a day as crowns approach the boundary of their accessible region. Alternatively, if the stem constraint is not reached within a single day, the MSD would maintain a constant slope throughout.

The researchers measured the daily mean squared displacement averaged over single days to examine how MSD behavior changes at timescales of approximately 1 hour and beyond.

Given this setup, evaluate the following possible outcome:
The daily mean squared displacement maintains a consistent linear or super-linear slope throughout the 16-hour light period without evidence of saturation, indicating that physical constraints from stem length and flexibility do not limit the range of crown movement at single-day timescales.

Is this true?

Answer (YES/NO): NO